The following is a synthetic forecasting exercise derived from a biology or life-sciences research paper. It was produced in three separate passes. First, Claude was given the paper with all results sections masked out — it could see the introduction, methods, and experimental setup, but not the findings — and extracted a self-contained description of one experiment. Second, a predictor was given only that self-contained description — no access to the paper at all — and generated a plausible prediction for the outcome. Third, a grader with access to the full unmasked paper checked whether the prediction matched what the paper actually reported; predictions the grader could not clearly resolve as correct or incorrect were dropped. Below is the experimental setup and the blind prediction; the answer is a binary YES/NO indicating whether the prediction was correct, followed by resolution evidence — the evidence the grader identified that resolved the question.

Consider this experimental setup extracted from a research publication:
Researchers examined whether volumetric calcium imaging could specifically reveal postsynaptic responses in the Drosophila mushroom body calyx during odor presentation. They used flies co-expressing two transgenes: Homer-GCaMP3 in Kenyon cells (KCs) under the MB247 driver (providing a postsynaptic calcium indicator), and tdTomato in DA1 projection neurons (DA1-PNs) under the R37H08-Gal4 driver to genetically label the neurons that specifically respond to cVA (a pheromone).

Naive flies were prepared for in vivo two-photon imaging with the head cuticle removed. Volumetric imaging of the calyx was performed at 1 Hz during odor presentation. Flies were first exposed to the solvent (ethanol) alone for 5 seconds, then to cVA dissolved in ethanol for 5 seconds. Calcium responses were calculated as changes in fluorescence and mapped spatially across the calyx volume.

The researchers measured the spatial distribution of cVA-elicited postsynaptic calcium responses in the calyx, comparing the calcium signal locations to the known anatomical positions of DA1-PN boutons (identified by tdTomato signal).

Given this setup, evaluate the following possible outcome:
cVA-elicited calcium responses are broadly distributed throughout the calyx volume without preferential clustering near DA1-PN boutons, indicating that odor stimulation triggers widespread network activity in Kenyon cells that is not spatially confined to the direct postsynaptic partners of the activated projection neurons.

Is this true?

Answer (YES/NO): NO